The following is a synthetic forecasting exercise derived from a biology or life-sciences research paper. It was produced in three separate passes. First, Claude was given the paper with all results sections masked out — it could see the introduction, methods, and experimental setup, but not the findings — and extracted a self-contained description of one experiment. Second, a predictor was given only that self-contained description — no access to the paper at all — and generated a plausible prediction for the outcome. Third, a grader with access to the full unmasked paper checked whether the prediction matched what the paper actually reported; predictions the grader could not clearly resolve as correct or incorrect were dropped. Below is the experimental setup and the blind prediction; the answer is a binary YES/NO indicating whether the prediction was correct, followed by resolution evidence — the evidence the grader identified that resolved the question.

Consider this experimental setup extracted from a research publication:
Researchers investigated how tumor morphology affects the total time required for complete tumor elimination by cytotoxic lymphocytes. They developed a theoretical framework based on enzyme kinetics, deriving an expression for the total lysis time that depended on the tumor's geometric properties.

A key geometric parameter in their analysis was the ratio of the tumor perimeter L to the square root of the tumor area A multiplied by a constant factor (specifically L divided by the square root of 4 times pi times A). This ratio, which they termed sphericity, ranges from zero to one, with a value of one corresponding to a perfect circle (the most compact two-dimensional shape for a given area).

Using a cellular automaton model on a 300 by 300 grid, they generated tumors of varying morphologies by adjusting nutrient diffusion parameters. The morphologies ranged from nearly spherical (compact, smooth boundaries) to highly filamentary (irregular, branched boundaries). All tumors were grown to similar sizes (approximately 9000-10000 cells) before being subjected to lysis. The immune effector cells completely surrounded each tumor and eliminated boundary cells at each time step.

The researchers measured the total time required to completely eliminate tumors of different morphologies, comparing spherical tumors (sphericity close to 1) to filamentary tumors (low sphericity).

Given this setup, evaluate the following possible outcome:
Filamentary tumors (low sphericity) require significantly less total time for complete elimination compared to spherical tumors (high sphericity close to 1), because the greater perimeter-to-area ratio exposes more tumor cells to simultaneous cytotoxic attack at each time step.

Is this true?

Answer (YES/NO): YES